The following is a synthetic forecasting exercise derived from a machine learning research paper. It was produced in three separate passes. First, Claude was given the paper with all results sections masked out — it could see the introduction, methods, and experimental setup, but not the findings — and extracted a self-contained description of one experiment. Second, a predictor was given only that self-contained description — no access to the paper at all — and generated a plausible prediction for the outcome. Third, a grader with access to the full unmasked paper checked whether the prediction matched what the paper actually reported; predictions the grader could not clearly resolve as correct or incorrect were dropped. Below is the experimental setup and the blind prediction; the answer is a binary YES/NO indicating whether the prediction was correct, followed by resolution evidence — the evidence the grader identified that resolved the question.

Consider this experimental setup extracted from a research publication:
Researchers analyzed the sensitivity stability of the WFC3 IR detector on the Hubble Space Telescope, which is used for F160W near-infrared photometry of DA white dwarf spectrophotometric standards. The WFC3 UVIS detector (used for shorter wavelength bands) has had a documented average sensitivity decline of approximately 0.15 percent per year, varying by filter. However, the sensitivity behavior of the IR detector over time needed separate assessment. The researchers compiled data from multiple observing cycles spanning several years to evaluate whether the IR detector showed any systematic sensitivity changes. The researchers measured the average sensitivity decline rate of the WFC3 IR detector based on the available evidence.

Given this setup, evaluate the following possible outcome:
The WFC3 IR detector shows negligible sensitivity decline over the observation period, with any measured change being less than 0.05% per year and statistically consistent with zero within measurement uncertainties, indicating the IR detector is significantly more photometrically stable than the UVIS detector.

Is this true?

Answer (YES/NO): NO